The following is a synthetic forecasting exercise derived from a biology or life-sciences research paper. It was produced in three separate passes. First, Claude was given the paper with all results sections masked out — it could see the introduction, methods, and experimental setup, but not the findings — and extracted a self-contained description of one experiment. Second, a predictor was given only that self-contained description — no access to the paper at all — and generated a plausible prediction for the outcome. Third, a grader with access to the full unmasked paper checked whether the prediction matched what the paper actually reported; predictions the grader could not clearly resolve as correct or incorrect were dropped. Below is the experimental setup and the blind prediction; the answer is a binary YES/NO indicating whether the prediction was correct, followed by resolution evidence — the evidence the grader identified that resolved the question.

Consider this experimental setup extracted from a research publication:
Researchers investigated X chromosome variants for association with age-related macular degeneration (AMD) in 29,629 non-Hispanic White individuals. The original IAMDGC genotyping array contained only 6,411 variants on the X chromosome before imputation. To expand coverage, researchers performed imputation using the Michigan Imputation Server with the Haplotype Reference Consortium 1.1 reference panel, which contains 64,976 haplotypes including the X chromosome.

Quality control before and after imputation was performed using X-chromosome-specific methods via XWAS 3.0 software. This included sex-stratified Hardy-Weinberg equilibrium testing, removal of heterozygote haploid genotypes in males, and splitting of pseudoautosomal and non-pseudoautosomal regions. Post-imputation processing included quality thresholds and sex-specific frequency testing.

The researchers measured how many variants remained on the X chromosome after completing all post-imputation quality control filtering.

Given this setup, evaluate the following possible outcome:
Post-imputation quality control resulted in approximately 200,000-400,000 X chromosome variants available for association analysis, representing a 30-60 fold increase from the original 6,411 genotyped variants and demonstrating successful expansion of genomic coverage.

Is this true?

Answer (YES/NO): NO